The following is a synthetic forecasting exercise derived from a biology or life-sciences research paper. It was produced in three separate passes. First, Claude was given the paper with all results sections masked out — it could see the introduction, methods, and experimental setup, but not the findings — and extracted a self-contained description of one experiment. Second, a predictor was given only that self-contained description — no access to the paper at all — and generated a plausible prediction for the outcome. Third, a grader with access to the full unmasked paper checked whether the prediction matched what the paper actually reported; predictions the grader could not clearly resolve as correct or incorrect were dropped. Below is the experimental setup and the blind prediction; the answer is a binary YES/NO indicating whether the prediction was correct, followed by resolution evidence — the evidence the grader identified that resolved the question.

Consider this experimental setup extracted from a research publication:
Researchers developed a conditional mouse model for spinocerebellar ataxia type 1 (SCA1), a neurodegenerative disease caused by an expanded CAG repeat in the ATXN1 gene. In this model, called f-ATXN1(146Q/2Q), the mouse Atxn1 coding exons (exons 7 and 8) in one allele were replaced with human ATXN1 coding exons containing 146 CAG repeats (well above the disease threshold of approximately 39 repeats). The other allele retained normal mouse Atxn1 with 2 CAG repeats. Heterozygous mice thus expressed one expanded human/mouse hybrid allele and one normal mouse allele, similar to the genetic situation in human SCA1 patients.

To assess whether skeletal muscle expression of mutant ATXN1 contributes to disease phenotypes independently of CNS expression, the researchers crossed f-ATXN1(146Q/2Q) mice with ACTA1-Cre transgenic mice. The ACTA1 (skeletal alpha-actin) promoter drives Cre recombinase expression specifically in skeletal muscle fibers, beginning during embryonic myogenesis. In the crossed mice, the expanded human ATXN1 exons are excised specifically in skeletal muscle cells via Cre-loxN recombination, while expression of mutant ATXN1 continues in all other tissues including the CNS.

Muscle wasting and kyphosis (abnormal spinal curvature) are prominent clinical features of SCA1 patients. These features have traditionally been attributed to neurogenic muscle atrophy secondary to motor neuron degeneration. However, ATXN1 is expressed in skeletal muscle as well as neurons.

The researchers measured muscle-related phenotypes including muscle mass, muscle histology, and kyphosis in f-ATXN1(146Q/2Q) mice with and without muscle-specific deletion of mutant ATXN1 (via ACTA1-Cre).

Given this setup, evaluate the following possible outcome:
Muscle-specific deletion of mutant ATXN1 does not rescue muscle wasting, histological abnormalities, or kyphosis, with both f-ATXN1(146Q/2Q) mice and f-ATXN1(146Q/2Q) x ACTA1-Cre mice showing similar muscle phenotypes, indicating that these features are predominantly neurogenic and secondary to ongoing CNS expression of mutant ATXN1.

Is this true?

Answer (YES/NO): NO